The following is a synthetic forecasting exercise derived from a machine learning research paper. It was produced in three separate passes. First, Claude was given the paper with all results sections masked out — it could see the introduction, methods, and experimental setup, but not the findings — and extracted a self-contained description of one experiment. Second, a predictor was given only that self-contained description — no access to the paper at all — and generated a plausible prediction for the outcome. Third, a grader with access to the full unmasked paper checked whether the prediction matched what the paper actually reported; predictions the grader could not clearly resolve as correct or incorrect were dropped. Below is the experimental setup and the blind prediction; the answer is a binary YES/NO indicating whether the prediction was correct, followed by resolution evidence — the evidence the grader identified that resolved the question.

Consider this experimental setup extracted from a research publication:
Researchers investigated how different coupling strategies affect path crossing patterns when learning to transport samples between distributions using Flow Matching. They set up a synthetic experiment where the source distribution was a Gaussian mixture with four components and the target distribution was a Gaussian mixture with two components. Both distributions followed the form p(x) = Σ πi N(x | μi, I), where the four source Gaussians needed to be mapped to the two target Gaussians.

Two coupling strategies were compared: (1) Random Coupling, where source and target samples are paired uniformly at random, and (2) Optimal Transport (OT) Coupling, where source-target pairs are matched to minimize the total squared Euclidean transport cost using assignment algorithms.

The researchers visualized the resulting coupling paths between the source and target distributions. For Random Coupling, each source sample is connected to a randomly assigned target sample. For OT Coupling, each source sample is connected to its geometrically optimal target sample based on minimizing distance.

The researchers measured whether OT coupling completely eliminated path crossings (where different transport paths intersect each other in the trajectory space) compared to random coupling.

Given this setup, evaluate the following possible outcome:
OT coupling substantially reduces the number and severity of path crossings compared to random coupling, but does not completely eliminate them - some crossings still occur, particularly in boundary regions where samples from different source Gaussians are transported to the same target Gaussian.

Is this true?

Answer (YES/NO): NO